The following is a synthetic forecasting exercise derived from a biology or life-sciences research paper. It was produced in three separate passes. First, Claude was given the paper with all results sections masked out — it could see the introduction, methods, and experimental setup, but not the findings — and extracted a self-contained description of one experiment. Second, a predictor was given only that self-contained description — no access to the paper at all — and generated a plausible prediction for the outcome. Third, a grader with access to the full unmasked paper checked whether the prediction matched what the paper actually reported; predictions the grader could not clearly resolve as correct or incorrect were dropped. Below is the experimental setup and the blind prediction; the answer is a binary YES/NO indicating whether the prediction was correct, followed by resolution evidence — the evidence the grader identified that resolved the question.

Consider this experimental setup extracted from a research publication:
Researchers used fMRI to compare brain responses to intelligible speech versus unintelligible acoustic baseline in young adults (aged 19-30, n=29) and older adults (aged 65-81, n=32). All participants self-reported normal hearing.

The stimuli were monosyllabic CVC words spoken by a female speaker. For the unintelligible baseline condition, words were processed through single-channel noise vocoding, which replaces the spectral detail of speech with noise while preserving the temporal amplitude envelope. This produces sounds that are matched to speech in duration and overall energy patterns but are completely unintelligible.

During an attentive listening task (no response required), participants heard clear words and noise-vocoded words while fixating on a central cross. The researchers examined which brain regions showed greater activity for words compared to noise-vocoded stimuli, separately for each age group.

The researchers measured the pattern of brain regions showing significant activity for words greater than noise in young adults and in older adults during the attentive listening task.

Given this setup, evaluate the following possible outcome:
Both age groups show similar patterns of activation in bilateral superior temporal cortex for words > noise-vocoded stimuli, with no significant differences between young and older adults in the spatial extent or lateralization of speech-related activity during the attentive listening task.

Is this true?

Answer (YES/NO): NO